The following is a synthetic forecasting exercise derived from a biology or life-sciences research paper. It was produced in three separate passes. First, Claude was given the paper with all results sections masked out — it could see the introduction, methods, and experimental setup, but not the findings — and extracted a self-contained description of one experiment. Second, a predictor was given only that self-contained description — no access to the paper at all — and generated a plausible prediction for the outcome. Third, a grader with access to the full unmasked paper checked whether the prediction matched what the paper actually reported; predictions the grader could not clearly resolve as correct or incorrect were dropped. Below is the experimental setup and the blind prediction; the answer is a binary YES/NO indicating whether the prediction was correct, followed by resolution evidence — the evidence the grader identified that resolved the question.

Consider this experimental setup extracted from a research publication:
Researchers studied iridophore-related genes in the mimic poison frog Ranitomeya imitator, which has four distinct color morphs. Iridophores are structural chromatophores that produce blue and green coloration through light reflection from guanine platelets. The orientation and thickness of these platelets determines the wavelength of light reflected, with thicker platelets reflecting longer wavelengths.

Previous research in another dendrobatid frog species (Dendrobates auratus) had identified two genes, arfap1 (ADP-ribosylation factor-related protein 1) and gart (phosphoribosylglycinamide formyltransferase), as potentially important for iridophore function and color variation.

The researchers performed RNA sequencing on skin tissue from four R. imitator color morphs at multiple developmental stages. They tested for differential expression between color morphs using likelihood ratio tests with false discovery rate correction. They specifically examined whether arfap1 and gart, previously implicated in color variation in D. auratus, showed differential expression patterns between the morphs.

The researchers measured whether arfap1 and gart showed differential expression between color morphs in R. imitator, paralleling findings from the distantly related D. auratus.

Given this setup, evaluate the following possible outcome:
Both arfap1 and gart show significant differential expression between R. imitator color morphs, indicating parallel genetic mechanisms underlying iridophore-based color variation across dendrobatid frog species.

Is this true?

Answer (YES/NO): NO